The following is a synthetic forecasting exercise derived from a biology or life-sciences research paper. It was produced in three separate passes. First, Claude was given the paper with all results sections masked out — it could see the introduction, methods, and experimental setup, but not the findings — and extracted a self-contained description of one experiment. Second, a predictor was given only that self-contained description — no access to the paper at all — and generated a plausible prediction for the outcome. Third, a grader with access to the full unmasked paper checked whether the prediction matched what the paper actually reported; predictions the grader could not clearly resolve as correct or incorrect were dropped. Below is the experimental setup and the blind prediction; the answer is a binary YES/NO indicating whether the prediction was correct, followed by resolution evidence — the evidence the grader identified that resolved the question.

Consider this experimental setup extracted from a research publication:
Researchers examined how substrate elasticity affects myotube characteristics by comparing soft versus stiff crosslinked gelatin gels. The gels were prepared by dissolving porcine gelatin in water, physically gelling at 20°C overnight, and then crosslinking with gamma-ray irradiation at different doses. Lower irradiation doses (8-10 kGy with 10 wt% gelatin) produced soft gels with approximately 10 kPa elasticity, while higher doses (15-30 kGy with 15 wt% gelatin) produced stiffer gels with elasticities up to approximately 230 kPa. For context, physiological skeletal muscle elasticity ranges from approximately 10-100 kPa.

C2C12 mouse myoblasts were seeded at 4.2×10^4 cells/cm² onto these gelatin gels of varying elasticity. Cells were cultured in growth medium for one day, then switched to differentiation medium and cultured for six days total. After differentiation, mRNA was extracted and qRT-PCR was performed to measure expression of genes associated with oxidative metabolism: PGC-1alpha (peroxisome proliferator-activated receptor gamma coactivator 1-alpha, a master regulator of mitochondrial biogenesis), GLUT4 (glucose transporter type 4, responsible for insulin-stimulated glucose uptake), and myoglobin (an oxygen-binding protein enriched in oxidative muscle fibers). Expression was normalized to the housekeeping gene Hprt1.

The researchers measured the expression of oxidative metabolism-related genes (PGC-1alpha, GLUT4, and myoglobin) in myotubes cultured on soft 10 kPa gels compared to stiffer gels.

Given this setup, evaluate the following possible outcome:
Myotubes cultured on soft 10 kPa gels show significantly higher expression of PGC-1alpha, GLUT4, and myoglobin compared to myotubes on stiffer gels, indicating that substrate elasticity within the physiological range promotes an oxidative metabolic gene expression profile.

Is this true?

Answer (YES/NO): YES